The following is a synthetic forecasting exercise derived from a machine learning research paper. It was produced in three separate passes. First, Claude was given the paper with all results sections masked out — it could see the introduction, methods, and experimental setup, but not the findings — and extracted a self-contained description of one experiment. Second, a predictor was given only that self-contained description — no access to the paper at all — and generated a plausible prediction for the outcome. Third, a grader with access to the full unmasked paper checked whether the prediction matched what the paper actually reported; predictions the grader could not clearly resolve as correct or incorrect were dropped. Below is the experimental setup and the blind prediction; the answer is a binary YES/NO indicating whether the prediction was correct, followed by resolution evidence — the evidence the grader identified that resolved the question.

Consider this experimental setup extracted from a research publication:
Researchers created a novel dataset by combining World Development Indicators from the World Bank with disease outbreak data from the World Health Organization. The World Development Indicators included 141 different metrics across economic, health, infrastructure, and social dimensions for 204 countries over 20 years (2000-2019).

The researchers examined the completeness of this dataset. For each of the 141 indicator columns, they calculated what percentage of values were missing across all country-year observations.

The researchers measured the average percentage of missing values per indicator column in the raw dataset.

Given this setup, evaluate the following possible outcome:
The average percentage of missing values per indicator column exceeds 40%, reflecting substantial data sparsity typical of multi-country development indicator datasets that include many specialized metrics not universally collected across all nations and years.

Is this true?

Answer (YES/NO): NO